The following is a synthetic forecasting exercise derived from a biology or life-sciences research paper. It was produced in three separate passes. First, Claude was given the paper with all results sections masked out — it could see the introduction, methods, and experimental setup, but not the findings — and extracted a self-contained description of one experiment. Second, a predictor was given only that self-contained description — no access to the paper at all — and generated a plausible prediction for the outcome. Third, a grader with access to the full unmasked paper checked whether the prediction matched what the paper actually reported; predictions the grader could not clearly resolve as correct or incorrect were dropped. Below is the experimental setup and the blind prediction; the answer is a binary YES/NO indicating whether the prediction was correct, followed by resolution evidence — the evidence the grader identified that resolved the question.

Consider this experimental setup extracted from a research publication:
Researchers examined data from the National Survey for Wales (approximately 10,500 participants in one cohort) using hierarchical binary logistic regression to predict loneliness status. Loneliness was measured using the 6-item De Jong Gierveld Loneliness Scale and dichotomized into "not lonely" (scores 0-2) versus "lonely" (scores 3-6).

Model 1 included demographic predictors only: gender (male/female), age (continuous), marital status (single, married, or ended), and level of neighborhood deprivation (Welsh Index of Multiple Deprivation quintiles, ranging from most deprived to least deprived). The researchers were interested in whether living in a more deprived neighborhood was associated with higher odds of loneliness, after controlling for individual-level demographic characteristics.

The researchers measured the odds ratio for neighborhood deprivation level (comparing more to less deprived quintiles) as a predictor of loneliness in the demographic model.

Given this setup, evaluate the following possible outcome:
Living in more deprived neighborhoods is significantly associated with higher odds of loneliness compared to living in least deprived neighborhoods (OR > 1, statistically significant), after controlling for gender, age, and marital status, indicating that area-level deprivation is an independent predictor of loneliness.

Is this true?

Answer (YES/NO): YES